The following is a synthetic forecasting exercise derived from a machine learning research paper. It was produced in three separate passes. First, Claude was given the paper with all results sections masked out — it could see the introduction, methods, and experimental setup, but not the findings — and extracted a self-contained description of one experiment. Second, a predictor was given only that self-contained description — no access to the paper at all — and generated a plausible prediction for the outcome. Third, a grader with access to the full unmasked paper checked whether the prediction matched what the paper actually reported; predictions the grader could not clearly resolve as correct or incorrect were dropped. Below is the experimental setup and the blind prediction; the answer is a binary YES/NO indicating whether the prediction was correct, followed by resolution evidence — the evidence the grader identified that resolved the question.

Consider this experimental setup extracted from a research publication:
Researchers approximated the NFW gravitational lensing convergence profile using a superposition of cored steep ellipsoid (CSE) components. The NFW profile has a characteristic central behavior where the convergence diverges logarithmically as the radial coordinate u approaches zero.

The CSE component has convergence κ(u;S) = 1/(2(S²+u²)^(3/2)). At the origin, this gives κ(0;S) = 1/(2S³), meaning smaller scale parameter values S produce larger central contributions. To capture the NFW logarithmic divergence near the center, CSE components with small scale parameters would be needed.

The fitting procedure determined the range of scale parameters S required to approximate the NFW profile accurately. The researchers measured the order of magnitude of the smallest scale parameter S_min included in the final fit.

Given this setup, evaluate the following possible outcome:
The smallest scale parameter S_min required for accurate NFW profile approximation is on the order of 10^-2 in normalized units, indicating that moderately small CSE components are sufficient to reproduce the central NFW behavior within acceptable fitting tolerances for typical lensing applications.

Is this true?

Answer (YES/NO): NO